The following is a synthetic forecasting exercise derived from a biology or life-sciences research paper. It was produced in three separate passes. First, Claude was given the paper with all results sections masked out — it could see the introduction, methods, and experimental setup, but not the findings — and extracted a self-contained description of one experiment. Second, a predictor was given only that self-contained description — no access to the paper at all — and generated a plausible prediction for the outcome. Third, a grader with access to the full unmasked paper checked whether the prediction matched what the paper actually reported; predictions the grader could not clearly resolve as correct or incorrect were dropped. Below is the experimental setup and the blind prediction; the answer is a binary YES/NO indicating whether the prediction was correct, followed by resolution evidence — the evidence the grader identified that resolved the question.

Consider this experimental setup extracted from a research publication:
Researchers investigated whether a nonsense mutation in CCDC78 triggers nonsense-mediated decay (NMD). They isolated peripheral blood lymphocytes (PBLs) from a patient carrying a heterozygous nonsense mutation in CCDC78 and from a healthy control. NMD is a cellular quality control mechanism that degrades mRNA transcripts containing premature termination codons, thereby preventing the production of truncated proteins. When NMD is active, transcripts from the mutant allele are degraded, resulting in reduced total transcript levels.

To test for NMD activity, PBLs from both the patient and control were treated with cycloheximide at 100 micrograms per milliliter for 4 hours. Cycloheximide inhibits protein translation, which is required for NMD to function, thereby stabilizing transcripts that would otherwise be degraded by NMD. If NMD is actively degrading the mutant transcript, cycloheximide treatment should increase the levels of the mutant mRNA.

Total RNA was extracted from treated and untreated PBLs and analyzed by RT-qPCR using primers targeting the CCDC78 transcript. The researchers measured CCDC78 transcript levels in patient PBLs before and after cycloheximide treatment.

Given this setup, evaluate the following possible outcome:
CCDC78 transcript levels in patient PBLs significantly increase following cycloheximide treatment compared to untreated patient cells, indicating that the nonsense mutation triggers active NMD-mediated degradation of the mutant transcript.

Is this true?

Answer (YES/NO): YES